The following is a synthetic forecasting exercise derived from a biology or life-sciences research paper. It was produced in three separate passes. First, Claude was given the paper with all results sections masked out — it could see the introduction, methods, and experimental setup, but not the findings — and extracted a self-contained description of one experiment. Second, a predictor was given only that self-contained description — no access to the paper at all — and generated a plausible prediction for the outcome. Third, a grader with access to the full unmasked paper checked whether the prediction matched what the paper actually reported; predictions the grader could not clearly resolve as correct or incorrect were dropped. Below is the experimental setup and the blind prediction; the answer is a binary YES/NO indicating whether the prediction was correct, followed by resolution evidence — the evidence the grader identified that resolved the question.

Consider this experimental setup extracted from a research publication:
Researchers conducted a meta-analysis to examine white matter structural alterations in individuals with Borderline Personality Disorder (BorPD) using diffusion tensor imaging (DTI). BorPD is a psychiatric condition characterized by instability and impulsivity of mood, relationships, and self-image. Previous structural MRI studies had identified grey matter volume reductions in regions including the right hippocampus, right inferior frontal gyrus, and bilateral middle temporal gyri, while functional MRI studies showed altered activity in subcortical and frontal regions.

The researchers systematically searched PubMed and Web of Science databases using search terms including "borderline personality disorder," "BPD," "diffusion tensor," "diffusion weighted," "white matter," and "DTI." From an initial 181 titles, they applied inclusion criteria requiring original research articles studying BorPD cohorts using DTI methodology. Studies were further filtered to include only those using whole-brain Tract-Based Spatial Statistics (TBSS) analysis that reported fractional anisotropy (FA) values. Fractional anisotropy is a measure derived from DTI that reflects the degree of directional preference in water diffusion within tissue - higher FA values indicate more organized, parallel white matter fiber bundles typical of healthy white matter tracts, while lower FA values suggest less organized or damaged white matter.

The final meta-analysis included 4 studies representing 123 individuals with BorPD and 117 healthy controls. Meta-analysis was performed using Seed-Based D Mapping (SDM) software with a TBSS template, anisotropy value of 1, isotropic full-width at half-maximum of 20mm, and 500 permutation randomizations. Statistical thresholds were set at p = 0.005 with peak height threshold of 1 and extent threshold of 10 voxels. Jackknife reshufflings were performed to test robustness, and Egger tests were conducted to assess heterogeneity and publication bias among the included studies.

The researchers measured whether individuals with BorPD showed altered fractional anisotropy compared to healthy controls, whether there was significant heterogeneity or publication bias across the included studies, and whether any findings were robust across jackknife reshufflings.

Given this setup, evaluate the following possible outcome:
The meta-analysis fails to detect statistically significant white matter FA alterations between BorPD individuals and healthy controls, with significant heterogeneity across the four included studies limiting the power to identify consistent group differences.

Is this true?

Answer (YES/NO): NO